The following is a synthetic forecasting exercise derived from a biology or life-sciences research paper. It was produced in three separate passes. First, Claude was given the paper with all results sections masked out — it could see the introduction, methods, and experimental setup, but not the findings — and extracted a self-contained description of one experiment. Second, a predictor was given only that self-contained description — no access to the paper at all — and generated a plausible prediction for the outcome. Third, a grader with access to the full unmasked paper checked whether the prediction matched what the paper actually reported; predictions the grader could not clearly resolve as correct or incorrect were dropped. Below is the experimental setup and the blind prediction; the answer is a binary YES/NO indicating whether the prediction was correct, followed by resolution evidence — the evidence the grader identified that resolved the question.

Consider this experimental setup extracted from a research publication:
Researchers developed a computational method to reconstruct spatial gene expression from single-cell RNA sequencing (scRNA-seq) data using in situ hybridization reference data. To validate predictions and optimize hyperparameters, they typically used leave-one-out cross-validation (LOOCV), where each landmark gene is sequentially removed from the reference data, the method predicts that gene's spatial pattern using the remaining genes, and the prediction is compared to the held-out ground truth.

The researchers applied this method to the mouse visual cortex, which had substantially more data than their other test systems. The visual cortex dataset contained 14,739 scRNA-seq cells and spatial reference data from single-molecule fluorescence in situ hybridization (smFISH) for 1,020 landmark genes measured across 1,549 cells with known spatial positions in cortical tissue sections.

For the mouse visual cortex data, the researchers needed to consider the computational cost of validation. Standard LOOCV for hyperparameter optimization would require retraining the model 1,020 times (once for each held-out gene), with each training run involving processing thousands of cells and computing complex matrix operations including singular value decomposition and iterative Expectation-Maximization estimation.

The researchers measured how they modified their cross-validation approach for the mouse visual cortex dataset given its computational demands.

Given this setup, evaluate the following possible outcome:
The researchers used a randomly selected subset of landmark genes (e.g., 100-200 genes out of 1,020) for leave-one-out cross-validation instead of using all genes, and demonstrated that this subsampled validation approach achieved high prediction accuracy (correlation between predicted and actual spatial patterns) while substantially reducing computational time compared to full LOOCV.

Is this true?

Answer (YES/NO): NO